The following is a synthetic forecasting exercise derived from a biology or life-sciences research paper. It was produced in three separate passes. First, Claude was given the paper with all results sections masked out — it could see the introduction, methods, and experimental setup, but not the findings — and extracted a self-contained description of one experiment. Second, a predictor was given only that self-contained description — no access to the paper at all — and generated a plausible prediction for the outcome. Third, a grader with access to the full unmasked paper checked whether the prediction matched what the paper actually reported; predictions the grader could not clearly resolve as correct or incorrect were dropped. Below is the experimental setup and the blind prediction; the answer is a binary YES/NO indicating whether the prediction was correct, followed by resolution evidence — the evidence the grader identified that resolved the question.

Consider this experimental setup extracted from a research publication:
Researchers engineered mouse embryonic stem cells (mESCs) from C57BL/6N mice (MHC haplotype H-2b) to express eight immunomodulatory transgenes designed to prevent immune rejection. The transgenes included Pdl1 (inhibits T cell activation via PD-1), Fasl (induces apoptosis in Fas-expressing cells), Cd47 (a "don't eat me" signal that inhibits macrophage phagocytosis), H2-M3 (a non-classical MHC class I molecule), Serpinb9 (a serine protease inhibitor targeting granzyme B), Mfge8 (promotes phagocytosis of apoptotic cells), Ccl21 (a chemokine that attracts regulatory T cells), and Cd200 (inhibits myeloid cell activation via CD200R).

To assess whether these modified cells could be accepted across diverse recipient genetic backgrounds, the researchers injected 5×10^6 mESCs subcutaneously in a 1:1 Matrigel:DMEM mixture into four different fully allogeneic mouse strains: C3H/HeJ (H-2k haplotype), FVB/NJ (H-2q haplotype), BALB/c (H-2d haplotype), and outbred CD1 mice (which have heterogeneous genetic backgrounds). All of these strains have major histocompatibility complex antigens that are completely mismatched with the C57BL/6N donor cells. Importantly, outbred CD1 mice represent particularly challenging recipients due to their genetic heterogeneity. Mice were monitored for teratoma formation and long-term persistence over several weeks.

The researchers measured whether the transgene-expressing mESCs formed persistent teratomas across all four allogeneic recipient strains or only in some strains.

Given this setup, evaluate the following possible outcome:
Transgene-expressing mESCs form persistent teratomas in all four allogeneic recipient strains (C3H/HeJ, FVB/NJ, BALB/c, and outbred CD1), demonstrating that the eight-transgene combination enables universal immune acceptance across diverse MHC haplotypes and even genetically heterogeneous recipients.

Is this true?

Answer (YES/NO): YES